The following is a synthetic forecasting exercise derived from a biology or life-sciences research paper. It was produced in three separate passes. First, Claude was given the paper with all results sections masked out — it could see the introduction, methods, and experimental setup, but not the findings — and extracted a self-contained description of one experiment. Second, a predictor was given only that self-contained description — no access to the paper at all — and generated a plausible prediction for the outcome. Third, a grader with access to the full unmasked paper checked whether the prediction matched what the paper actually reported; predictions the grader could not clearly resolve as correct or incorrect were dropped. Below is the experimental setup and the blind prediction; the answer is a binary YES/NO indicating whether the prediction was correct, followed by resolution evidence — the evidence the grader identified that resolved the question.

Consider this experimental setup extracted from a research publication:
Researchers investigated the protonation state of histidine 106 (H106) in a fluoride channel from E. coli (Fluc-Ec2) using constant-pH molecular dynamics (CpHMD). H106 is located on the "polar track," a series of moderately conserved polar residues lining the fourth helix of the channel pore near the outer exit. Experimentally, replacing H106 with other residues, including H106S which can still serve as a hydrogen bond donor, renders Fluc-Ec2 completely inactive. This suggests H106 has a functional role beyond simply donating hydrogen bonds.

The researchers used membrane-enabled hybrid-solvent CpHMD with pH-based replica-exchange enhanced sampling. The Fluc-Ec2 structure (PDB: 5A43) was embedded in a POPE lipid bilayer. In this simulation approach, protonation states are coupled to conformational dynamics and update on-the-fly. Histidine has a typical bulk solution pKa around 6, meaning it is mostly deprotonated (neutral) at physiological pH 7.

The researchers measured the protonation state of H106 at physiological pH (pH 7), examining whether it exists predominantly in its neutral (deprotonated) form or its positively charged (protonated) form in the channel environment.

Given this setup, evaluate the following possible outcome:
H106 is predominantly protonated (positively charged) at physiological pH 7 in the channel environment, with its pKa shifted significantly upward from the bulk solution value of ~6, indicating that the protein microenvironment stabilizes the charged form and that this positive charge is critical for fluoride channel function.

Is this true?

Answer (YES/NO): YES